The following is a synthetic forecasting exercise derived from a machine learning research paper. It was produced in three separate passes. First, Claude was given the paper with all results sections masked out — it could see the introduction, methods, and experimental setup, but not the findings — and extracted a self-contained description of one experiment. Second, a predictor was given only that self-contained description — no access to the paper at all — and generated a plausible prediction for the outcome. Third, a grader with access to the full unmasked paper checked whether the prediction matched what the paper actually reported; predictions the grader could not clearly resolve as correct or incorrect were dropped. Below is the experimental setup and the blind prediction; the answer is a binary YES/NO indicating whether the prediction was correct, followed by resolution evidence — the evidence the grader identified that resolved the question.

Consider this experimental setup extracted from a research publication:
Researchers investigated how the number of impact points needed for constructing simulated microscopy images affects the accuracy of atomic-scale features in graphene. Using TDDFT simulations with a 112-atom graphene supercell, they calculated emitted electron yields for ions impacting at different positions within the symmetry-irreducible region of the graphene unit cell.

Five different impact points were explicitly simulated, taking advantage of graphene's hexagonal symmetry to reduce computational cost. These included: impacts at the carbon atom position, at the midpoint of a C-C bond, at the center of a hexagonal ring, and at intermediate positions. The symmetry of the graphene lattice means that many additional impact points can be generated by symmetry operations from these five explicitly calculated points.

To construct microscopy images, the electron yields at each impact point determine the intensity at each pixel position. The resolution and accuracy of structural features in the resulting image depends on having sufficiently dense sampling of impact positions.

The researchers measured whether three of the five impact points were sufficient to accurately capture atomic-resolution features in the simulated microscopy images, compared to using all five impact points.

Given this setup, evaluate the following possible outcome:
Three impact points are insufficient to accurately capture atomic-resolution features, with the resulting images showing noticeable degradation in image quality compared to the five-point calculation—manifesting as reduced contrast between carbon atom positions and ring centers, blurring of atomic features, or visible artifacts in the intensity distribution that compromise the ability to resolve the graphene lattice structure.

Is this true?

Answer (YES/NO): NO